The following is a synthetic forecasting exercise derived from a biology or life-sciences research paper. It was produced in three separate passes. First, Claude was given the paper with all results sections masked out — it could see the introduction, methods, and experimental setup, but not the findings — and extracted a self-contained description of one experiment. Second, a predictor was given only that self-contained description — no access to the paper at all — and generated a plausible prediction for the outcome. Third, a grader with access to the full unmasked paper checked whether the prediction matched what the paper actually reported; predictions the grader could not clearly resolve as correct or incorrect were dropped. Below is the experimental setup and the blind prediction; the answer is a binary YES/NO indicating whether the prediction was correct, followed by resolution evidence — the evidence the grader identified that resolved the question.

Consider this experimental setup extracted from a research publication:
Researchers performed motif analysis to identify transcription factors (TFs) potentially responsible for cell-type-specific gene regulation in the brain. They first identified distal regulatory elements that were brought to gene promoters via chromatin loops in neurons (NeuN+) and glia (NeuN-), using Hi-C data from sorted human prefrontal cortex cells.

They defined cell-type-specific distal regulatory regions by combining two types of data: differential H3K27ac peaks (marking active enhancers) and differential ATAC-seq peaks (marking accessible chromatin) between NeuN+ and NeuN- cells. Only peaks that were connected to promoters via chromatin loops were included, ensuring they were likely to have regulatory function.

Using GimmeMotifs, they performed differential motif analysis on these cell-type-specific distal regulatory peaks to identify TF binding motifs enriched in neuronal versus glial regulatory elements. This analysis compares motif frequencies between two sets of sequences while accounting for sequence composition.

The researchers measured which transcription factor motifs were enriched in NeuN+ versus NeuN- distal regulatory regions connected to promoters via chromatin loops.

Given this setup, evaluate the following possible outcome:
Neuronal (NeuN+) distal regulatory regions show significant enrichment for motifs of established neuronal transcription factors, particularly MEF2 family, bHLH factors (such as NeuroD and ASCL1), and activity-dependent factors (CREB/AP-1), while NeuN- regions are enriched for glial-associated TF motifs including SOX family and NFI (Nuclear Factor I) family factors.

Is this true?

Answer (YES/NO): NO